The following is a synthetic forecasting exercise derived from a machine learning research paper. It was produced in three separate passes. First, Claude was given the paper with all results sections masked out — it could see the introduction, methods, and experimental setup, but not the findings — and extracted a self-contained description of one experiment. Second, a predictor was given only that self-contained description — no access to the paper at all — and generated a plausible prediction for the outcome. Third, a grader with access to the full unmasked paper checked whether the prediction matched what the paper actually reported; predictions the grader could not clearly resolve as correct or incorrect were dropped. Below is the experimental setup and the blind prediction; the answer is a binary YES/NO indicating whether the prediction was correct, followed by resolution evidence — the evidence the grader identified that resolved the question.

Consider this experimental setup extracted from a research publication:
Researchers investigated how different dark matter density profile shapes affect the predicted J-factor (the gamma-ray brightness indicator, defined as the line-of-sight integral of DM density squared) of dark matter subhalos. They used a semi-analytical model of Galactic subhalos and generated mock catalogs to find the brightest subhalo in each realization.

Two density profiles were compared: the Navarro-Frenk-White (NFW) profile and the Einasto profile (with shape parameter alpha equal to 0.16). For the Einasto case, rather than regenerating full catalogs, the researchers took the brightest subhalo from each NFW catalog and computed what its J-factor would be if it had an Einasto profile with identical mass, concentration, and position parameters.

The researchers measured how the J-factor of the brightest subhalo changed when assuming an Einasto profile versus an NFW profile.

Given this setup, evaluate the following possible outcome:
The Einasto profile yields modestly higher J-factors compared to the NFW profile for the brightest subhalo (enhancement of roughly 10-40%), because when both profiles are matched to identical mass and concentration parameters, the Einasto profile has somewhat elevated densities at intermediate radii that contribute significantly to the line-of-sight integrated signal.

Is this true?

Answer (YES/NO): NO